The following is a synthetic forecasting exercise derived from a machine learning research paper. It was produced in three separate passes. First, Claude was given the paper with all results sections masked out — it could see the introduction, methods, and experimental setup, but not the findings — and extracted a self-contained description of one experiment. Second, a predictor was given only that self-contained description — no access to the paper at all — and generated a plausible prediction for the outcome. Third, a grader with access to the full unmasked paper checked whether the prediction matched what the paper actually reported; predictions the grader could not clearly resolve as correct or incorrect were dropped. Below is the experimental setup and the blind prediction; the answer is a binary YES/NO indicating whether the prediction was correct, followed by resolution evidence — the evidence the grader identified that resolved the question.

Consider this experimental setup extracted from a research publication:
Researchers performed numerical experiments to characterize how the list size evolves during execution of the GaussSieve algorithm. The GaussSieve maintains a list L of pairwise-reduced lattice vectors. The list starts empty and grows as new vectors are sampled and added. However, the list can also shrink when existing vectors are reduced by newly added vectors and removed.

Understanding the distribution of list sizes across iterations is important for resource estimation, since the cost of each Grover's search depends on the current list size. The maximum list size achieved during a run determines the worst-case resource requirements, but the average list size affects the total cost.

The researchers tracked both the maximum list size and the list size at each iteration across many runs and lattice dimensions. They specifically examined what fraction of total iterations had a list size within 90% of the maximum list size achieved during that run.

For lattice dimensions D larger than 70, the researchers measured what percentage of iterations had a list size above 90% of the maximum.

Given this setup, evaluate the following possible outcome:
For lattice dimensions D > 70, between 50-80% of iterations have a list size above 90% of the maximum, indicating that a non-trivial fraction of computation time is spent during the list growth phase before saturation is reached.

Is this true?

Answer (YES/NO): NO